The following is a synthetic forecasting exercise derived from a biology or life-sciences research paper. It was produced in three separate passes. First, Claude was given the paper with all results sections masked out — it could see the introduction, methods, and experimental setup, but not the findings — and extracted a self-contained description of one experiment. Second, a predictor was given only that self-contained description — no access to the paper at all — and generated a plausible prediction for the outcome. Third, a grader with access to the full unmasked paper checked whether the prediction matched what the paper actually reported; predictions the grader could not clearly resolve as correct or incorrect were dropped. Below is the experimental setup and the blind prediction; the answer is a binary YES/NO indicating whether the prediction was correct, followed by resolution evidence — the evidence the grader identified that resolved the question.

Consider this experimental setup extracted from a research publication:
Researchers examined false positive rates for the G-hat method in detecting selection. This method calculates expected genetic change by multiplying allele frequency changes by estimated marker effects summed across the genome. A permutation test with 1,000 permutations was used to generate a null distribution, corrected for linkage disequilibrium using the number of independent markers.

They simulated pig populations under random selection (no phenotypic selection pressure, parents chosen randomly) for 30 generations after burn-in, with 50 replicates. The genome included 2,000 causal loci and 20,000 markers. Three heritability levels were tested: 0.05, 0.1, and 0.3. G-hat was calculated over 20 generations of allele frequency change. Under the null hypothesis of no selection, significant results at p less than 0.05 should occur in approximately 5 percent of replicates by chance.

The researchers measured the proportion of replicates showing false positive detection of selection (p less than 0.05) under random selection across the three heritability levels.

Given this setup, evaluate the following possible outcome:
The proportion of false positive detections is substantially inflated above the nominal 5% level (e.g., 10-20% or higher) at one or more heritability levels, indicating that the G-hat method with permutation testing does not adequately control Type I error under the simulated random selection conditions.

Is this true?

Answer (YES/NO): NO